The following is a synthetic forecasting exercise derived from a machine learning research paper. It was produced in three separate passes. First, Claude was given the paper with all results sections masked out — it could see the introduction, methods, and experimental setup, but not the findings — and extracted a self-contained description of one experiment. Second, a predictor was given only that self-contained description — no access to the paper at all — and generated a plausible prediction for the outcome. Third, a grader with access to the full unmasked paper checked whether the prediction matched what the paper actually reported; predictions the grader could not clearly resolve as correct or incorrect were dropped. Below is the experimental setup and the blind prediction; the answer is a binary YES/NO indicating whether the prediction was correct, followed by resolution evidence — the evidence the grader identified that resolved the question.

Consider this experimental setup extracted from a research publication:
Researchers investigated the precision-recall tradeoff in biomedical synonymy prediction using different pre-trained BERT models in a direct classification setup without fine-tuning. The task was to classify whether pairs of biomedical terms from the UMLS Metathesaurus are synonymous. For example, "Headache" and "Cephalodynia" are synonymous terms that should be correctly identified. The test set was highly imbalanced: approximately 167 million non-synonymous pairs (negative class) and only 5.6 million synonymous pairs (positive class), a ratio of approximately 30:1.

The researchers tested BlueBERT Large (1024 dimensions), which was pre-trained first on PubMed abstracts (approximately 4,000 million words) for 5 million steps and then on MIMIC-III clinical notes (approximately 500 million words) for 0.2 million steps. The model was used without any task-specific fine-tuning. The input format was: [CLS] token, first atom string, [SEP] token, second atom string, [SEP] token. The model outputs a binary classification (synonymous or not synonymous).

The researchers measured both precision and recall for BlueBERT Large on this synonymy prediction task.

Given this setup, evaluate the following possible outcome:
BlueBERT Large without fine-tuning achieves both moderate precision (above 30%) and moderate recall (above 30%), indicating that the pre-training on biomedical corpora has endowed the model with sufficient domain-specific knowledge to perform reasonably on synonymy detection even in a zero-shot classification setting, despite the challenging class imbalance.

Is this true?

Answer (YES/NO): NO